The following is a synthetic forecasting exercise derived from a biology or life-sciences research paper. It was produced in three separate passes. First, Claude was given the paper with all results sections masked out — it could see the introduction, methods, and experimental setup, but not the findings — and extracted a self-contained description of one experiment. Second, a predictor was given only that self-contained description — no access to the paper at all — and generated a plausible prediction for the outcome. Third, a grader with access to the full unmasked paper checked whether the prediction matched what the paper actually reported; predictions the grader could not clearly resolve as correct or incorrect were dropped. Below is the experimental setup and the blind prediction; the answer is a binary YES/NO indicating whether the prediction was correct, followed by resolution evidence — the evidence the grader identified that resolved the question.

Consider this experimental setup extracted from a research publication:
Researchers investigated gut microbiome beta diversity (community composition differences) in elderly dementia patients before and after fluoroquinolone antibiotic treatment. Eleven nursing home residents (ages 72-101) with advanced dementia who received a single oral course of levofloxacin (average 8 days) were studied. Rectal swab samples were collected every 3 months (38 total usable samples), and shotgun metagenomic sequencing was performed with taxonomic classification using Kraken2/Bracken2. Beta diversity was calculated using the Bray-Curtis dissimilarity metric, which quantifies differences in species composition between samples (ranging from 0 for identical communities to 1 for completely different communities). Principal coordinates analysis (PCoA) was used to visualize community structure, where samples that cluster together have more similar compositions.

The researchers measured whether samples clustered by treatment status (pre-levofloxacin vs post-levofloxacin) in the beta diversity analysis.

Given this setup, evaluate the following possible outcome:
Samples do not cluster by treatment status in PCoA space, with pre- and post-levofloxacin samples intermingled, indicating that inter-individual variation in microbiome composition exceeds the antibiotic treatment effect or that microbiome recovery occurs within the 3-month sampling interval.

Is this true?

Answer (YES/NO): YES